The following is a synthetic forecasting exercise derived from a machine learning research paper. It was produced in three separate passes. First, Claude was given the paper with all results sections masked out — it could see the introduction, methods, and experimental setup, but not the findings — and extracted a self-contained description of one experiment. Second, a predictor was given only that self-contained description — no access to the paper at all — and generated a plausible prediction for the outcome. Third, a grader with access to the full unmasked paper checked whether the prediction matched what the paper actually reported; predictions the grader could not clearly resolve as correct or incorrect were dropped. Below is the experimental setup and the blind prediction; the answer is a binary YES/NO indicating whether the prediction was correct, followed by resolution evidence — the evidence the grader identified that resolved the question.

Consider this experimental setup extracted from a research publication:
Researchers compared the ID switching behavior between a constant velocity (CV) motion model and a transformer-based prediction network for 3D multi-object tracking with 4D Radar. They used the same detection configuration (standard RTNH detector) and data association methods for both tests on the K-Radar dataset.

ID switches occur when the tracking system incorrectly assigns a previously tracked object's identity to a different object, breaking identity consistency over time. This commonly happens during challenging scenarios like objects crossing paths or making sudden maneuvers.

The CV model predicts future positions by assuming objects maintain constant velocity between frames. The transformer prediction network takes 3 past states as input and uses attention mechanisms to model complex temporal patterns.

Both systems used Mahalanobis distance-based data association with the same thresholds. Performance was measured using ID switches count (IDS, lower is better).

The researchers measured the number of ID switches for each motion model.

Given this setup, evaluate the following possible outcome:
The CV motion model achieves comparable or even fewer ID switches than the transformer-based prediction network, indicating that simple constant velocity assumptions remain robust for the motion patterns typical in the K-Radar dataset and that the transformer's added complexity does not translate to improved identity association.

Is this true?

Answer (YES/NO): YES